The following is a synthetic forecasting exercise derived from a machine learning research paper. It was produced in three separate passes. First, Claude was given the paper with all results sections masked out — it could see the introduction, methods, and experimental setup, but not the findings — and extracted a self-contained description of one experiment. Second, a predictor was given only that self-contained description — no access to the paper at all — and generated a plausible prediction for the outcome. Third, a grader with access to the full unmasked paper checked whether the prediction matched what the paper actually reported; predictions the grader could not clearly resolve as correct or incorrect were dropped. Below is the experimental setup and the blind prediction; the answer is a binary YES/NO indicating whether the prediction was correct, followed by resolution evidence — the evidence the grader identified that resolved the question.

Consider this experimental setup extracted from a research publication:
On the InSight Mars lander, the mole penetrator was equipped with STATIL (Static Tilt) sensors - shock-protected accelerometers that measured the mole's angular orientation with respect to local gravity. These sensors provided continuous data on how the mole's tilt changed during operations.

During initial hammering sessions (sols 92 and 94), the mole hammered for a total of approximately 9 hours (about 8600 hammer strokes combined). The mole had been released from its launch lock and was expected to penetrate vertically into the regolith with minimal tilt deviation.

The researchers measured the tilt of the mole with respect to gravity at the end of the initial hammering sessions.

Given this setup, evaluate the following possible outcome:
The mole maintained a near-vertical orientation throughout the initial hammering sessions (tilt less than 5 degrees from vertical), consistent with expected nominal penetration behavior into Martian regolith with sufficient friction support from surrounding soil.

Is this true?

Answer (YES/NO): NO